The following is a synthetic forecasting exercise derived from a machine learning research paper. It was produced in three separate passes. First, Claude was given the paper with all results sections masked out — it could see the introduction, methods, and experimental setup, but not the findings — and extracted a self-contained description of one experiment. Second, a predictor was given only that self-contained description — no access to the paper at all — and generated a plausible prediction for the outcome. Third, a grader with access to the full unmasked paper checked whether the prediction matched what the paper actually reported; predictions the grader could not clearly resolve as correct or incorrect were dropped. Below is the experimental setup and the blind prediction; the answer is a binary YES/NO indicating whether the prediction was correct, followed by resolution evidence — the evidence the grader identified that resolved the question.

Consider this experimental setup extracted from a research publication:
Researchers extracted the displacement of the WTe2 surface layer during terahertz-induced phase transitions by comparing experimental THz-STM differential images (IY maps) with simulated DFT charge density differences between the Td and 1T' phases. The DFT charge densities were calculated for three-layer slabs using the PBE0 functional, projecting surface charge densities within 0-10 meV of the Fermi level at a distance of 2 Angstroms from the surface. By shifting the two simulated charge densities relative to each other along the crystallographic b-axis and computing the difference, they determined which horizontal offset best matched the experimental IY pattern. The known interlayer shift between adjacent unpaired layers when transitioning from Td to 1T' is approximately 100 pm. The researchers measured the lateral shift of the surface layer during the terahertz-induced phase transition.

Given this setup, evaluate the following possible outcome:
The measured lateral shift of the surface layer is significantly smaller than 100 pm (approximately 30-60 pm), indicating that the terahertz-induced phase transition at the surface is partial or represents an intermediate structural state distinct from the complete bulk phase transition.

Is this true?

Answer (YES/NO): NO